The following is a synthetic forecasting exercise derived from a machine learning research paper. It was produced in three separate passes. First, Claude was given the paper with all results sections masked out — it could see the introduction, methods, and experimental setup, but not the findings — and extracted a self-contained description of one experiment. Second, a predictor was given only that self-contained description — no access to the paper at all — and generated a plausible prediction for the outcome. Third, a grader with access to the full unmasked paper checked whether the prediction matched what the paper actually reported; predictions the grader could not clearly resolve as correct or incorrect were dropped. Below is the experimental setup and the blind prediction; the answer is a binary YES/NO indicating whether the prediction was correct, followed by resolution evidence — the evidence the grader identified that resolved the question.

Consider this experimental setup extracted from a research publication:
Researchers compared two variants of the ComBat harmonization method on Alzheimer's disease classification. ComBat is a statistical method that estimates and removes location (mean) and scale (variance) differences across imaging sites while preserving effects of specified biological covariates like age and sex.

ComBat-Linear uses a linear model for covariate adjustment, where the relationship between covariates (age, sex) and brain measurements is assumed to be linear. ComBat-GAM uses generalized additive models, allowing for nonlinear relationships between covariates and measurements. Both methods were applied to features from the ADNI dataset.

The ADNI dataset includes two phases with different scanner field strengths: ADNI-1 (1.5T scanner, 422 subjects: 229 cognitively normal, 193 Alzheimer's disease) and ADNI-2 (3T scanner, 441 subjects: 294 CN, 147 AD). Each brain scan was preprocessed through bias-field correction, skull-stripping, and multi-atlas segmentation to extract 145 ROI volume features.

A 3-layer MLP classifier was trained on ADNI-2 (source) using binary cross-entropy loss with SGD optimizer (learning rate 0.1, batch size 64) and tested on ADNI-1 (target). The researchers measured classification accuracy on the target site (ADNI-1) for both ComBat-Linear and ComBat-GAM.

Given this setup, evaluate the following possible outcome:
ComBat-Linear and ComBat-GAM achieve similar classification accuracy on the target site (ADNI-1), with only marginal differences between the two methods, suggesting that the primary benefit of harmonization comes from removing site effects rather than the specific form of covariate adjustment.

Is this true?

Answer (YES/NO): YES